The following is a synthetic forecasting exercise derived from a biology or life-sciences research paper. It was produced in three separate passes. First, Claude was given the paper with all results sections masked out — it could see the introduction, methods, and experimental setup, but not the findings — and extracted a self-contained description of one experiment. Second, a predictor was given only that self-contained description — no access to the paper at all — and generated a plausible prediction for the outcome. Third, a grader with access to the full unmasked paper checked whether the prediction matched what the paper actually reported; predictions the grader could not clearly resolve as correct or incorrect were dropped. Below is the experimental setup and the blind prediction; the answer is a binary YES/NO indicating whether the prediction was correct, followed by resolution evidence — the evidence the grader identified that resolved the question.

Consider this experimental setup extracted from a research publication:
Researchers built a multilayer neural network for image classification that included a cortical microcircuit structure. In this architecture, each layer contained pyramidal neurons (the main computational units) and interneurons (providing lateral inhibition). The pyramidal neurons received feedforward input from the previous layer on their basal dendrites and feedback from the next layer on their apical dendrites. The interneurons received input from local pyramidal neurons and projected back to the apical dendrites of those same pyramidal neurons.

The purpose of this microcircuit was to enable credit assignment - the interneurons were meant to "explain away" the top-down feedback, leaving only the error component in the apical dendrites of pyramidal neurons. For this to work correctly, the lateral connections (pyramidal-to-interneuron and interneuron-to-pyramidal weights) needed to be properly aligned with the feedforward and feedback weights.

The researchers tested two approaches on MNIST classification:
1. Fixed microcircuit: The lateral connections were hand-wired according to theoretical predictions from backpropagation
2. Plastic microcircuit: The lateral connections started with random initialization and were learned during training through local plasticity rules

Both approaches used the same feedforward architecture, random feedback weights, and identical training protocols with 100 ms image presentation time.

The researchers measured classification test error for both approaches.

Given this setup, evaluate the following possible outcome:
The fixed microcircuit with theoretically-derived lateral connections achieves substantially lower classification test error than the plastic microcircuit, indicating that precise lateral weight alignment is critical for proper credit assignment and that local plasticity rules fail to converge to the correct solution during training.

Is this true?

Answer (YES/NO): NO